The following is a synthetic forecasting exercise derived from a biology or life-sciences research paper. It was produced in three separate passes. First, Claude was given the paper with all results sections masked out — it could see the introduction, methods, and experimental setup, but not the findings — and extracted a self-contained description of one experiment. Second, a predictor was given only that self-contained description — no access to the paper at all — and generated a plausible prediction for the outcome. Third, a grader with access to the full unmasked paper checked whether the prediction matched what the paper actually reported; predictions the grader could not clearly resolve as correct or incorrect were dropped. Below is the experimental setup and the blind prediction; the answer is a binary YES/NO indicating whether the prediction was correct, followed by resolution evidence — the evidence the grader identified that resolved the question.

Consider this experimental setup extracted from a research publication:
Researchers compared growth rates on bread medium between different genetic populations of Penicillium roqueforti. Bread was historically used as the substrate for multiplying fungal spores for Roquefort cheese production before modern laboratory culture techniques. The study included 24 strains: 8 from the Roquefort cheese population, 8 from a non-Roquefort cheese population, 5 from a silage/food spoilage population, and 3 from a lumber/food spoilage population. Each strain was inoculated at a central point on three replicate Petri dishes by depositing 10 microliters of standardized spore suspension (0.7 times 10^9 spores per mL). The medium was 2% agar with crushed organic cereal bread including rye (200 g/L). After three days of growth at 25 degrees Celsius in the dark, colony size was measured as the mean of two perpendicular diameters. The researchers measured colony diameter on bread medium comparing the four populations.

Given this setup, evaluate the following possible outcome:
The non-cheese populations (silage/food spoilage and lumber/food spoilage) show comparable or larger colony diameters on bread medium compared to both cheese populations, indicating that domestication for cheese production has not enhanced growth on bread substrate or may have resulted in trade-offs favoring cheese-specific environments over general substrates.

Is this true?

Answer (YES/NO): YES